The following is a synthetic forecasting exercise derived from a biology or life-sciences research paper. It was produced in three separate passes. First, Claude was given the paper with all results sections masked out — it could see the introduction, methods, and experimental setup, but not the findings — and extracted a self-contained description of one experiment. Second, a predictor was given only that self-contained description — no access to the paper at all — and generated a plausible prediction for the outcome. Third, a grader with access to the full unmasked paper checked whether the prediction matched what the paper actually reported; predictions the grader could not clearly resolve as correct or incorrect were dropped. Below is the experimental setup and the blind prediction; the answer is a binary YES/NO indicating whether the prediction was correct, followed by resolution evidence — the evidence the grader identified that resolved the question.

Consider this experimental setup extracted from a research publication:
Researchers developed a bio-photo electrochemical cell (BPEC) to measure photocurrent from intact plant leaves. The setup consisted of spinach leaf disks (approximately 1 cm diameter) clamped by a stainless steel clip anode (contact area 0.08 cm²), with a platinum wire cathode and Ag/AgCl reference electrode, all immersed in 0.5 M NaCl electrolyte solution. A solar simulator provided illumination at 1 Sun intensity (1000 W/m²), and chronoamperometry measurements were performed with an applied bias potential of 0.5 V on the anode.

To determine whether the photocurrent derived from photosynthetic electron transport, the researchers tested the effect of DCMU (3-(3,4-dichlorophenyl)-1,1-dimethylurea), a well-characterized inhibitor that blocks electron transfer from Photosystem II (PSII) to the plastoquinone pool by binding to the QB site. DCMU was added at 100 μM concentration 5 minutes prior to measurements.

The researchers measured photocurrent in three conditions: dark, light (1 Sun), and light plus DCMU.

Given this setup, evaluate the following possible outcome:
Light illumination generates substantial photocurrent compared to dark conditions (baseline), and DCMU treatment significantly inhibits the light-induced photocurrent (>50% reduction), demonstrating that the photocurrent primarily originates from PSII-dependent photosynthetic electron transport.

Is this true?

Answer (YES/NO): YES